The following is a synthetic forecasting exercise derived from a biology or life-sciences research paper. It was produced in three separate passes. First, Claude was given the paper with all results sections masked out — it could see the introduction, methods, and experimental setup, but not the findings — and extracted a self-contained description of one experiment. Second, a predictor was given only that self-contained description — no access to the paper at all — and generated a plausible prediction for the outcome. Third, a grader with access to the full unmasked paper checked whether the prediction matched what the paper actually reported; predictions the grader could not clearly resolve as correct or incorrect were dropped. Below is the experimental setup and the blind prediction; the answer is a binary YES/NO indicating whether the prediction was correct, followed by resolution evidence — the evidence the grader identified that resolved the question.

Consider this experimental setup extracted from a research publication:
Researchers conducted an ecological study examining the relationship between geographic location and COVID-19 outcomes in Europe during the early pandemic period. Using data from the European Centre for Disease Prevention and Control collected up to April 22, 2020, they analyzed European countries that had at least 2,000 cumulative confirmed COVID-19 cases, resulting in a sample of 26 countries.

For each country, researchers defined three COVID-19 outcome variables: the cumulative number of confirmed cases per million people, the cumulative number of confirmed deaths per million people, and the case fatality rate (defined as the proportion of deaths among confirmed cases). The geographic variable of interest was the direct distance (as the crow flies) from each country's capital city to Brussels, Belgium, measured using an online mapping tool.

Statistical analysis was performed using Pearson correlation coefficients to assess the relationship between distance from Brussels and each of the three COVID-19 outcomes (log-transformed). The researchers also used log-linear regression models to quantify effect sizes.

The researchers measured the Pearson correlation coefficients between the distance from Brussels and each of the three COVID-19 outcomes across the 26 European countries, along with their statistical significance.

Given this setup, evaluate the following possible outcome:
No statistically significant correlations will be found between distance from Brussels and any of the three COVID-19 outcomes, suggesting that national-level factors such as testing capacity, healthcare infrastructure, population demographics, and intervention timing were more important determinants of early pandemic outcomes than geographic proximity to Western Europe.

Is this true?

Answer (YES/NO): NO